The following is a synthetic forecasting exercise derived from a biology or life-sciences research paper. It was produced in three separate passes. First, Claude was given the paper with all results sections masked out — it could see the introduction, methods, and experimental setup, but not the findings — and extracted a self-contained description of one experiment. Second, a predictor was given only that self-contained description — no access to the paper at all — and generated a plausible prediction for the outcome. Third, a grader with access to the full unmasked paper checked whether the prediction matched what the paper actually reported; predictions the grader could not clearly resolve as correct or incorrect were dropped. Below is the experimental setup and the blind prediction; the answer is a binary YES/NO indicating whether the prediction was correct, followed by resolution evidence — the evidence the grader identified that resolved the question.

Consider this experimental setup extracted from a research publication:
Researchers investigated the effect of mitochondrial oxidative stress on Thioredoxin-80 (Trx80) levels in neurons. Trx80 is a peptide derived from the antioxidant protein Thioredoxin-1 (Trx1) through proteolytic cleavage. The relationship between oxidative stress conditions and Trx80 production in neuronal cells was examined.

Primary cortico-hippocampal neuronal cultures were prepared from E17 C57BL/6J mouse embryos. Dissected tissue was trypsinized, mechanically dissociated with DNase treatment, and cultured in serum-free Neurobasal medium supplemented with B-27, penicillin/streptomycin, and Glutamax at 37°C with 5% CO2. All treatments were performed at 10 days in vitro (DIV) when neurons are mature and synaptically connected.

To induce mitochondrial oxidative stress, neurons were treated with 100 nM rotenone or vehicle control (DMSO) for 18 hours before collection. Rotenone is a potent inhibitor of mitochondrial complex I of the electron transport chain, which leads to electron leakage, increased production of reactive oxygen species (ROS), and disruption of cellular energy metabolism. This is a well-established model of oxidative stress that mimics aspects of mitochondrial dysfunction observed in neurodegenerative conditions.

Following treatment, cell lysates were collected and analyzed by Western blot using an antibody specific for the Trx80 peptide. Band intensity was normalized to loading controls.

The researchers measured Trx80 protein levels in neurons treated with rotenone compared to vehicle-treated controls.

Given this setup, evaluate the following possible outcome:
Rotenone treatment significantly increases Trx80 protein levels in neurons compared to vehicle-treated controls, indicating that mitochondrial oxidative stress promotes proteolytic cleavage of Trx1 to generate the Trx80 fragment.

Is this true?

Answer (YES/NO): YES